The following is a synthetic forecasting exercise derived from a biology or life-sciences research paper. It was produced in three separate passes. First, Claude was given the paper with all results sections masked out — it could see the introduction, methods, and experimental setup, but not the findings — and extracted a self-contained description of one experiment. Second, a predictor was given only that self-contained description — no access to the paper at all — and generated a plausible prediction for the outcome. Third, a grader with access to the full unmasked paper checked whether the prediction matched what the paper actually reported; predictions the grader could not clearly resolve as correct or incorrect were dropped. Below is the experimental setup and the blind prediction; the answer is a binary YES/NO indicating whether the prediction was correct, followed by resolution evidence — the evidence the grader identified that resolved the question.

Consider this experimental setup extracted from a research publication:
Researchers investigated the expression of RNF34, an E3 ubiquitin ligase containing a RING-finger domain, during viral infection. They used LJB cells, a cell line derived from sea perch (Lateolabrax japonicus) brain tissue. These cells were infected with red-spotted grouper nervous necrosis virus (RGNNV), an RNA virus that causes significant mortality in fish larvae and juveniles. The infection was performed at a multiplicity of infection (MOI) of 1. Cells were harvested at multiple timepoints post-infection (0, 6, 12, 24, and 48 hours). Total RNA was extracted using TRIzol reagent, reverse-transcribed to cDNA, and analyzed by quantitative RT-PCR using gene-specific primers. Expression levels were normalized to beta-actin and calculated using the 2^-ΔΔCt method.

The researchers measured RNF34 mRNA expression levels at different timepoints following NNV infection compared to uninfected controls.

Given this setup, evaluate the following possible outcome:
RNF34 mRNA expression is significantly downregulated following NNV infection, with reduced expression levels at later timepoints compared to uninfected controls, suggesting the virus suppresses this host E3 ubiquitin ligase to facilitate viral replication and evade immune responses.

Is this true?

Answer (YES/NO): NO